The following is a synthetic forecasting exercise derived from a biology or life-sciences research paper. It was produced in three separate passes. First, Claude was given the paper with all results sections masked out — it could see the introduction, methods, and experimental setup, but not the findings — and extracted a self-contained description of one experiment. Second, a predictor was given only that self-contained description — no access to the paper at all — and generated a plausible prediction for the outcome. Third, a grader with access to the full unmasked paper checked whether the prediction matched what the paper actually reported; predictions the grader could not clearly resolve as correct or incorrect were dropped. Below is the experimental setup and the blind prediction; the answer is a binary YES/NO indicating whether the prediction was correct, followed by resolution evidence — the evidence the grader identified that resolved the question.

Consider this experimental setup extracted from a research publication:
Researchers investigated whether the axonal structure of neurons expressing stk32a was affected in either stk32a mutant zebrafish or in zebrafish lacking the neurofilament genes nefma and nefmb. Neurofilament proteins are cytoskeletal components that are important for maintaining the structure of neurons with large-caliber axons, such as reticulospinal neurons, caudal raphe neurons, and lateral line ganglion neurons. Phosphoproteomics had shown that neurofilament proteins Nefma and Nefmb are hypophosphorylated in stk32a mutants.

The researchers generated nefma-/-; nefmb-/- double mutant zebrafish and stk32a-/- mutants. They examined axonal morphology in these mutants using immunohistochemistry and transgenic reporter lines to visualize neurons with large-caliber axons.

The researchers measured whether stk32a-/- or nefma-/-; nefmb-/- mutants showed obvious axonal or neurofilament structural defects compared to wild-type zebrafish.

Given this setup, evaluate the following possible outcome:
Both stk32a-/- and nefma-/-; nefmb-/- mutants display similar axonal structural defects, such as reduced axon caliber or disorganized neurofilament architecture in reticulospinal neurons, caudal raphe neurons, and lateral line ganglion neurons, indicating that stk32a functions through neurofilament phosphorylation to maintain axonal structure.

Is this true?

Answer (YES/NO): NO